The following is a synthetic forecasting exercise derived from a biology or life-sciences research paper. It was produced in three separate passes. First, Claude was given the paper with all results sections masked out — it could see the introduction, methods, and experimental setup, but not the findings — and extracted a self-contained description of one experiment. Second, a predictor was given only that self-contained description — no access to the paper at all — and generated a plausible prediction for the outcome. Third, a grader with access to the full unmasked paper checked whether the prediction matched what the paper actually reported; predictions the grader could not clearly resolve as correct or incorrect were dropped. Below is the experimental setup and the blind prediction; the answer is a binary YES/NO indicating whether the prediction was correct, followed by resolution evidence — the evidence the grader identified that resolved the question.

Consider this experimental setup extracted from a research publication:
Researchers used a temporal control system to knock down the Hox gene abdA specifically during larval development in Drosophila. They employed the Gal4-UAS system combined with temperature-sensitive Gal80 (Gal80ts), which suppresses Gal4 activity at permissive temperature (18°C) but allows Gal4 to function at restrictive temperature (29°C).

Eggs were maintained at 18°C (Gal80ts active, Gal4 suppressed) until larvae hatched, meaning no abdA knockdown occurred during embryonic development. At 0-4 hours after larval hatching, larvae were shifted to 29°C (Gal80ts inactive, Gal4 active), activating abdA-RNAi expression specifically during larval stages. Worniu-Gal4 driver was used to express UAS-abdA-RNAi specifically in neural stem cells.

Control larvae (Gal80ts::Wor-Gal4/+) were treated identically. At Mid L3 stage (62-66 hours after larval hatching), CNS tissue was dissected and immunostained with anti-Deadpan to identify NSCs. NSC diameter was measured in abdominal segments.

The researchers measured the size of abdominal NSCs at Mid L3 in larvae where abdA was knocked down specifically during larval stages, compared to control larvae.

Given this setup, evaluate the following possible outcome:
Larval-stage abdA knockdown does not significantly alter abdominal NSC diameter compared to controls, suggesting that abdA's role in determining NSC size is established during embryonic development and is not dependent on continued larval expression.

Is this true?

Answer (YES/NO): NO